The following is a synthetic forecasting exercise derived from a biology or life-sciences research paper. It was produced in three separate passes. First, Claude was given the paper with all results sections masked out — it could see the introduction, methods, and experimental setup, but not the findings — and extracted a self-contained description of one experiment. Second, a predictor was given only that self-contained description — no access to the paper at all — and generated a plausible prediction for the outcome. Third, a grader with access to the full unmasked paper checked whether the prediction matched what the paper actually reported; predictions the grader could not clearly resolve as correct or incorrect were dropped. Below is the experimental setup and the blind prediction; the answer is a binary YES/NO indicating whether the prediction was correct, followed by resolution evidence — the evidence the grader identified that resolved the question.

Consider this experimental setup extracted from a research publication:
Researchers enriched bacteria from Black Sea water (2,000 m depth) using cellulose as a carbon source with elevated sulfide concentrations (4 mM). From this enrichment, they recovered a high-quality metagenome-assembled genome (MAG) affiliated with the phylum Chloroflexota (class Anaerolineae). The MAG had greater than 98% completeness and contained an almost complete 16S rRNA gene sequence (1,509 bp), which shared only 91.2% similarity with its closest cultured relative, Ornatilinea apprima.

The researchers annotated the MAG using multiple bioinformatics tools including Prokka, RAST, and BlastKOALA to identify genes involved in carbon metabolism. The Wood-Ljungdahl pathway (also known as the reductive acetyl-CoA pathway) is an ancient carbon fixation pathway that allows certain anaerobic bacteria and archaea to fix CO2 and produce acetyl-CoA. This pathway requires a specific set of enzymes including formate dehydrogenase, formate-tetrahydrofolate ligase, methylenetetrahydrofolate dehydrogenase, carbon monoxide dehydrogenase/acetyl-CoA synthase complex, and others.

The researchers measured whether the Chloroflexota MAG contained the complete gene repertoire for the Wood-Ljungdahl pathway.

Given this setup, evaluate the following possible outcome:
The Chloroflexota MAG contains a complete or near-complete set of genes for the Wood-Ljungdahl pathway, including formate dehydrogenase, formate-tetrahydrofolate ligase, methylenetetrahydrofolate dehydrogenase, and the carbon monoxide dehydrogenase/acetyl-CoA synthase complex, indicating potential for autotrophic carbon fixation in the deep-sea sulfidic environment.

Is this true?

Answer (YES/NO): YES